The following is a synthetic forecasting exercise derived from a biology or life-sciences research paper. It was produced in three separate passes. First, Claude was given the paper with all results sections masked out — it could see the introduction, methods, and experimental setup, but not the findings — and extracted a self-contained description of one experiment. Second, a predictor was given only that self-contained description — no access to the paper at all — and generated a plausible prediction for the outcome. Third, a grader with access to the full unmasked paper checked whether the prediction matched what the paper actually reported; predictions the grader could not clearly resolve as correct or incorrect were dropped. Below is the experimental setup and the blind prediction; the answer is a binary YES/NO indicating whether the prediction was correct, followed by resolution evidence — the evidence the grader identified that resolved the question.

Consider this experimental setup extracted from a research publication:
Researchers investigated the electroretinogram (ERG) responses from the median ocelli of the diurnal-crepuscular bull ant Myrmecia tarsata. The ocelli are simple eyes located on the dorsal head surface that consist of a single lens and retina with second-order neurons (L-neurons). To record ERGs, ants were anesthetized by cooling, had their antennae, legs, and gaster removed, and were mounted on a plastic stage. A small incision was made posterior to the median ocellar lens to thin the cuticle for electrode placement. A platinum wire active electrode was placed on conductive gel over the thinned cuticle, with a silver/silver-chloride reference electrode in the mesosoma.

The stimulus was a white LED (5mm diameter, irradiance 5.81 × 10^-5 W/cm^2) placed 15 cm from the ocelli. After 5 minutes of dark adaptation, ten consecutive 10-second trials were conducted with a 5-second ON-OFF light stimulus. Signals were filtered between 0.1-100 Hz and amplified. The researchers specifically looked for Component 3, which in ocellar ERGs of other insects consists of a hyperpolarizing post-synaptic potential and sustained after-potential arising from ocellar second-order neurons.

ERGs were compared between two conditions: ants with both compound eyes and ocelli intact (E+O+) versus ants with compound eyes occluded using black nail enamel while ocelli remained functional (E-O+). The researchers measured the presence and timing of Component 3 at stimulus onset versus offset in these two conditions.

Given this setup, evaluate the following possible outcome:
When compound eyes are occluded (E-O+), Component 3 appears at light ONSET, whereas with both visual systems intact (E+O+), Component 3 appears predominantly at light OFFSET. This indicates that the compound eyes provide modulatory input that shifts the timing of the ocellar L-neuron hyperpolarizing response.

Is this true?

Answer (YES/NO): NO